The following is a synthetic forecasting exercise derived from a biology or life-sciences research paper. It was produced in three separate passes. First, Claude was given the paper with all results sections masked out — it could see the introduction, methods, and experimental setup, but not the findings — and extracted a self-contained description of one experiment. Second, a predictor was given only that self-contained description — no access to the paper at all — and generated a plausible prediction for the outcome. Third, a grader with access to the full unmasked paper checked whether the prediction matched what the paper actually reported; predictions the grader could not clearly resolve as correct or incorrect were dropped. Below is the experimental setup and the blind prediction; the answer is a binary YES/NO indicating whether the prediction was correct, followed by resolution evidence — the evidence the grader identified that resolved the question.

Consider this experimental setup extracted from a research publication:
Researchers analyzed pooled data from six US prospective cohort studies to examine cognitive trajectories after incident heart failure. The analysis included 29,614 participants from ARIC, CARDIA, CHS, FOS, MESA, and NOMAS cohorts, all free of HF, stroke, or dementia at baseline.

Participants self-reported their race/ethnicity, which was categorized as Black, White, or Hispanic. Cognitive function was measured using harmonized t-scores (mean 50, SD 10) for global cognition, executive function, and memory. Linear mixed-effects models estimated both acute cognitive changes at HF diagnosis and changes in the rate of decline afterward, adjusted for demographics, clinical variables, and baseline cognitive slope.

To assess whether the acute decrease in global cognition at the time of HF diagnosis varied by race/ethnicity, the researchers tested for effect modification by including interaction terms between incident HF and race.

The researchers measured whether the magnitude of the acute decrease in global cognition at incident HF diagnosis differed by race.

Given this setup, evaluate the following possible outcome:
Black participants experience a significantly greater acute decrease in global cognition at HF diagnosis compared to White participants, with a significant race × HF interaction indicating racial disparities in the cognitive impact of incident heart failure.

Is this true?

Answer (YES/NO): NO